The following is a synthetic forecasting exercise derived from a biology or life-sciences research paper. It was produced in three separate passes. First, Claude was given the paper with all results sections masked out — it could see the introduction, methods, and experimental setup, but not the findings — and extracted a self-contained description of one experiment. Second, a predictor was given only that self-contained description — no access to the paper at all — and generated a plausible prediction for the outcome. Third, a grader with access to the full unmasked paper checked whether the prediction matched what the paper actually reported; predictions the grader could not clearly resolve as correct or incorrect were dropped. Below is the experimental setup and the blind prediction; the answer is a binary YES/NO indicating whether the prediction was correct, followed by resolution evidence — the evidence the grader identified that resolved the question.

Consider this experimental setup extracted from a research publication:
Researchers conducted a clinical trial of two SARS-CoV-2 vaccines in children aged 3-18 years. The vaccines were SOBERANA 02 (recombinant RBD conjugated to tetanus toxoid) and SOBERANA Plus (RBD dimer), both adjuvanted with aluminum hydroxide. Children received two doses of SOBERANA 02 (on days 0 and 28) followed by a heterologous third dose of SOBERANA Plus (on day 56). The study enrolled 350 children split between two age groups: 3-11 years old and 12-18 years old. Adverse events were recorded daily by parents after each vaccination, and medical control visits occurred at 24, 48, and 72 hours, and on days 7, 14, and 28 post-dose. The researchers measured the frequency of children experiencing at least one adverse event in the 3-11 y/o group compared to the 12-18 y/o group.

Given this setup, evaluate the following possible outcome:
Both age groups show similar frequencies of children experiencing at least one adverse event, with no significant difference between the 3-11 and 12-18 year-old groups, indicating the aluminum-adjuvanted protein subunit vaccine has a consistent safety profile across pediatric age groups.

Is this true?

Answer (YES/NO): NO